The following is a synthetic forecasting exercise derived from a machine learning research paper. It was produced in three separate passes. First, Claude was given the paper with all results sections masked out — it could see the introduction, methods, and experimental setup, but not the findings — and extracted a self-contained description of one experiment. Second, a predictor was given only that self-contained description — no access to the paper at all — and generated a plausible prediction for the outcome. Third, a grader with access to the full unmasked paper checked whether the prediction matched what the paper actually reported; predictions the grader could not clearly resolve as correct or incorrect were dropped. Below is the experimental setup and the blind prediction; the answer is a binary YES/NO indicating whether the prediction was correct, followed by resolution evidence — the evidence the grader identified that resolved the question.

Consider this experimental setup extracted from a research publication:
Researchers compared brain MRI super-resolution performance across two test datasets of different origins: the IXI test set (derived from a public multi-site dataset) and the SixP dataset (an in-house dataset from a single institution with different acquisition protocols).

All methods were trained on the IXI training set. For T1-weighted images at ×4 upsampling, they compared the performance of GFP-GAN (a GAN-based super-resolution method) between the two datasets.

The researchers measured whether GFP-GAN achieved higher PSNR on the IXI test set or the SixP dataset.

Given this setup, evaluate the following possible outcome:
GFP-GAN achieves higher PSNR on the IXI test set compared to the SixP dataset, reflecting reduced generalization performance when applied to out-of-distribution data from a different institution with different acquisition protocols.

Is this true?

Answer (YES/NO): YES